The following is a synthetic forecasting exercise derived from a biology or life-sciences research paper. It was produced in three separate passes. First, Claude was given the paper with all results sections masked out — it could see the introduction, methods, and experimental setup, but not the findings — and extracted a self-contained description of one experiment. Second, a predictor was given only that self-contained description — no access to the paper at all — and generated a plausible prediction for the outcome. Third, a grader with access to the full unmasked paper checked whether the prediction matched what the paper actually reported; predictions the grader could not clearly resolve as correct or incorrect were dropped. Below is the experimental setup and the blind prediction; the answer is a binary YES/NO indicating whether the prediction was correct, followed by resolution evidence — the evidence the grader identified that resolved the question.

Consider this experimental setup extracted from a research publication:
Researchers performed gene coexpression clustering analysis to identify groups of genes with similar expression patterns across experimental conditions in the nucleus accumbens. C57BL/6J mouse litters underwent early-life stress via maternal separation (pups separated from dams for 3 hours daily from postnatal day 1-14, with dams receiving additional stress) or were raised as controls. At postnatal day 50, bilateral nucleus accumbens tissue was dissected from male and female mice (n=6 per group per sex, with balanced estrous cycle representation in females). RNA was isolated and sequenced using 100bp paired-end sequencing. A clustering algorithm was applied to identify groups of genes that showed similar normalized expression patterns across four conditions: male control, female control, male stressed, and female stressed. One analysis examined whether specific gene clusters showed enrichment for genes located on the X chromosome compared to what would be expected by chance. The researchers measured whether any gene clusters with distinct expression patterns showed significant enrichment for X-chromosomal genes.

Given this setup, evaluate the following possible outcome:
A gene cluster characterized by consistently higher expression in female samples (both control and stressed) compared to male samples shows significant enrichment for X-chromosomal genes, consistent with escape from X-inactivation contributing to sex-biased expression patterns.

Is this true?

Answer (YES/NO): NO